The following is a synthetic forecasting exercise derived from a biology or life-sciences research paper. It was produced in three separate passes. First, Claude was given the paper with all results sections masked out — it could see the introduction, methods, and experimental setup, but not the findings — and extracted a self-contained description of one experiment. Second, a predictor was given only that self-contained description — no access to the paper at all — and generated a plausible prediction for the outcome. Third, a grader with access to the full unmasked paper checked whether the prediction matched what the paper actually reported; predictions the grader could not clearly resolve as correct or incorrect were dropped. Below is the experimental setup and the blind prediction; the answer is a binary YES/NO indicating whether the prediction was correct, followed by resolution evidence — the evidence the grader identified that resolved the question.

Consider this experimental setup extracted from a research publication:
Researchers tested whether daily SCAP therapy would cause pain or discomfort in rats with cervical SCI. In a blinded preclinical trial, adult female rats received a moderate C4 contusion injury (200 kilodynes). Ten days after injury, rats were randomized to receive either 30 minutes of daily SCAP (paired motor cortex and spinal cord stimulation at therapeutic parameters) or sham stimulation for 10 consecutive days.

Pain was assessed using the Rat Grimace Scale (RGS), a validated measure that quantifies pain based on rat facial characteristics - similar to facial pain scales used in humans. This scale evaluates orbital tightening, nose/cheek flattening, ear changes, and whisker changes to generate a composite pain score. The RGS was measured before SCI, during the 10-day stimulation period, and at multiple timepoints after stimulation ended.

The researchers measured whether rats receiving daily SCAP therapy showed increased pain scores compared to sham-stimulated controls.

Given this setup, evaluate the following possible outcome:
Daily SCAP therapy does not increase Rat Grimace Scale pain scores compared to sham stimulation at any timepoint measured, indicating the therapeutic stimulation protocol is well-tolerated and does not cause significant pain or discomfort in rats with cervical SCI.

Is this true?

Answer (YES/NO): YES